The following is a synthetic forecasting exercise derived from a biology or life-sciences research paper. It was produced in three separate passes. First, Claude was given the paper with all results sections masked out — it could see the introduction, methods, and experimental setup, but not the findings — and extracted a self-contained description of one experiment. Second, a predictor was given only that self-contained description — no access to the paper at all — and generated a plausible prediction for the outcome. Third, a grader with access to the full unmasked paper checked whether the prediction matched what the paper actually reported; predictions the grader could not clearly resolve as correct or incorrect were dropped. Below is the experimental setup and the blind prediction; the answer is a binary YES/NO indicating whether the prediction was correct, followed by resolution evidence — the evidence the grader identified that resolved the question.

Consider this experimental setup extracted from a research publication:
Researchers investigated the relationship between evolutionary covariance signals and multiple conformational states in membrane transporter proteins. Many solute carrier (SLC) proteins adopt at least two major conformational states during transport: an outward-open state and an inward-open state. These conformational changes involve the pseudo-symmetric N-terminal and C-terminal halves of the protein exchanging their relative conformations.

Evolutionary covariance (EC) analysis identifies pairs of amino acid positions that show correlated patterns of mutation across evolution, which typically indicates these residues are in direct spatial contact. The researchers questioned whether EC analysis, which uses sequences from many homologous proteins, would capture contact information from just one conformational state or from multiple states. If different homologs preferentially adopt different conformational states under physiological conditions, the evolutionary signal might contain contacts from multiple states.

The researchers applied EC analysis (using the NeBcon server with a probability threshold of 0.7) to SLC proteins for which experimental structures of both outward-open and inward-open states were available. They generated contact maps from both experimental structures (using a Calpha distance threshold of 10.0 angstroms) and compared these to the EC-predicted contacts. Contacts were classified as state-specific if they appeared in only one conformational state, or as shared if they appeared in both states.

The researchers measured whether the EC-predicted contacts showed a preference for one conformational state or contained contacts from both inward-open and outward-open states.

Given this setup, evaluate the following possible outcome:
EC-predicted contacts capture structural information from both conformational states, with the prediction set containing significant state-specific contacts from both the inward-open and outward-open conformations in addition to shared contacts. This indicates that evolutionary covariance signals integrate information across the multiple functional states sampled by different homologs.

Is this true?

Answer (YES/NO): YES